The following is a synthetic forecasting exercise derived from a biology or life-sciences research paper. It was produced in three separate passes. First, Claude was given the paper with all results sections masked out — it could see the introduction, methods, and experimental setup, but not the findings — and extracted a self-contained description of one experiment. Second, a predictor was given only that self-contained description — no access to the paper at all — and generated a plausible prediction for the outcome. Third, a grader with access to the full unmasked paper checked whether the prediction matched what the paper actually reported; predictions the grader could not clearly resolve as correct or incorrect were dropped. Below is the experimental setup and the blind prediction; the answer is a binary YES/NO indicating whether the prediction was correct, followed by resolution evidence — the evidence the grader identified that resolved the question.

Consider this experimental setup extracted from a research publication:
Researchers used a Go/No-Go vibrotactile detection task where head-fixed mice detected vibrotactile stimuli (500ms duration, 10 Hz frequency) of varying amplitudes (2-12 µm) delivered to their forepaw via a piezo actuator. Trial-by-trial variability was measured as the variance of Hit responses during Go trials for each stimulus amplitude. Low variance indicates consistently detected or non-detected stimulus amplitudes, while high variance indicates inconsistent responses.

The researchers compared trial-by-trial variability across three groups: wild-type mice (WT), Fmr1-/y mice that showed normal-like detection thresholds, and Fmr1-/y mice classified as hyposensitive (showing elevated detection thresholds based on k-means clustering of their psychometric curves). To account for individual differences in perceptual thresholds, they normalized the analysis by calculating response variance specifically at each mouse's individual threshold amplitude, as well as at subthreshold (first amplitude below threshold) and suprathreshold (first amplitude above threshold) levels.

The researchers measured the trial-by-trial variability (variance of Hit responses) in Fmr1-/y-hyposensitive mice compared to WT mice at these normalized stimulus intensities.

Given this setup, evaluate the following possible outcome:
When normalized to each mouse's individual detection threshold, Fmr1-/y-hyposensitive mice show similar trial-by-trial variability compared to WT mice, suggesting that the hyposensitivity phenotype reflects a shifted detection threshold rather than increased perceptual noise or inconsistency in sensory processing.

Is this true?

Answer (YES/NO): NO